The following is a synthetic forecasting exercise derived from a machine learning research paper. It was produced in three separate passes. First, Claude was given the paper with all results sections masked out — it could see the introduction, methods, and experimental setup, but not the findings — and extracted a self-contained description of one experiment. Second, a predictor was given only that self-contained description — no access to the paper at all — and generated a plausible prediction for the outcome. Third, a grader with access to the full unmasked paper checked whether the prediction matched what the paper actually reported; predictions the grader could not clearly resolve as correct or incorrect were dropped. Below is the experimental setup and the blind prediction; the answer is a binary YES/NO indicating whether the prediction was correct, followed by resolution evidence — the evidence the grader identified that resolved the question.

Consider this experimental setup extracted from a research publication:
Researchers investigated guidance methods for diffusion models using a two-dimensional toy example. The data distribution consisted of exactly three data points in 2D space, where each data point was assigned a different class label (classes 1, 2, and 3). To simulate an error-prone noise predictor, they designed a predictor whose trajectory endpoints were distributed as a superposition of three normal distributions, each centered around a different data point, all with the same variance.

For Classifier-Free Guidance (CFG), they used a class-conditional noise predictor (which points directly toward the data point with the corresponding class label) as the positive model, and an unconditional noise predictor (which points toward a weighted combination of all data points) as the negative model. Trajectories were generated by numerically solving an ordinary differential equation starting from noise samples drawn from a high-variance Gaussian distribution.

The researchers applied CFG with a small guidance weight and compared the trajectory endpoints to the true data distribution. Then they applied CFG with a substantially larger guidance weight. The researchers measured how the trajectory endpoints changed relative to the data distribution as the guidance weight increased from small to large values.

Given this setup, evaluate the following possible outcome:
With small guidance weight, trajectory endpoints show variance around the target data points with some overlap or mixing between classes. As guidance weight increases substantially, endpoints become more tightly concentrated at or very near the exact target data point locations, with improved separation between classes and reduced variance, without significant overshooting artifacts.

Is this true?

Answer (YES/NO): NO